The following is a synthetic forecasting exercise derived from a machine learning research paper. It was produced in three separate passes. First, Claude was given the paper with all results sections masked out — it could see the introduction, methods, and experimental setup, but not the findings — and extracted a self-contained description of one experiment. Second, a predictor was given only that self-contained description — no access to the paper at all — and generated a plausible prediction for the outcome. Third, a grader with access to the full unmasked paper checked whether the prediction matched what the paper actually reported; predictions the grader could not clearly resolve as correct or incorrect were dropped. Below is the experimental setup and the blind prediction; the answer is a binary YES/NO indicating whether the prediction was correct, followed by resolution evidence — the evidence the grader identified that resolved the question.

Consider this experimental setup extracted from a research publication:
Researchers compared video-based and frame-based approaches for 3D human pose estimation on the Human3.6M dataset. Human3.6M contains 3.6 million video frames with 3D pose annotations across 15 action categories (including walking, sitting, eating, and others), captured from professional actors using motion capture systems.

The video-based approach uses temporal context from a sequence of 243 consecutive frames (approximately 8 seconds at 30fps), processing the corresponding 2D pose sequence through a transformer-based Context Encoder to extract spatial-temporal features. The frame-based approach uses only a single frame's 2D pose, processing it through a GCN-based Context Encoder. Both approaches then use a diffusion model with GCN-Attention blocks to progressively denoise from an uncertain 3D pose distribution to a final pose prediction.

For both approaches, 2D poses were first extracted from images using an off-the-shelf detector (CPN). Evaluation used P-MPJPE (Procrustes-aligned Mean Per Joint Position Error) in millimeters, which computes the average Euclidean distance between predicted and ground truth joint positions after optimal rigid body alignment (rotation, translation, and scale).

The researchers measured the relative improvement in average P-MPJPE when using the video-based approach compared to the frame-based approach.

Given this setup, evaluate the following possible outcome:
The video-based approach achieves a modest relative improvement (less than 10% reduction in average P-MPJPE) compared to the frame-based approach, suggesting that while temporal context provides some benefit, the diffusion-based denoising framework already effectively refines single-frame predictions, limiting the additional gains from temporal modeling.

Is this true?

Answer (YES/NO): NO